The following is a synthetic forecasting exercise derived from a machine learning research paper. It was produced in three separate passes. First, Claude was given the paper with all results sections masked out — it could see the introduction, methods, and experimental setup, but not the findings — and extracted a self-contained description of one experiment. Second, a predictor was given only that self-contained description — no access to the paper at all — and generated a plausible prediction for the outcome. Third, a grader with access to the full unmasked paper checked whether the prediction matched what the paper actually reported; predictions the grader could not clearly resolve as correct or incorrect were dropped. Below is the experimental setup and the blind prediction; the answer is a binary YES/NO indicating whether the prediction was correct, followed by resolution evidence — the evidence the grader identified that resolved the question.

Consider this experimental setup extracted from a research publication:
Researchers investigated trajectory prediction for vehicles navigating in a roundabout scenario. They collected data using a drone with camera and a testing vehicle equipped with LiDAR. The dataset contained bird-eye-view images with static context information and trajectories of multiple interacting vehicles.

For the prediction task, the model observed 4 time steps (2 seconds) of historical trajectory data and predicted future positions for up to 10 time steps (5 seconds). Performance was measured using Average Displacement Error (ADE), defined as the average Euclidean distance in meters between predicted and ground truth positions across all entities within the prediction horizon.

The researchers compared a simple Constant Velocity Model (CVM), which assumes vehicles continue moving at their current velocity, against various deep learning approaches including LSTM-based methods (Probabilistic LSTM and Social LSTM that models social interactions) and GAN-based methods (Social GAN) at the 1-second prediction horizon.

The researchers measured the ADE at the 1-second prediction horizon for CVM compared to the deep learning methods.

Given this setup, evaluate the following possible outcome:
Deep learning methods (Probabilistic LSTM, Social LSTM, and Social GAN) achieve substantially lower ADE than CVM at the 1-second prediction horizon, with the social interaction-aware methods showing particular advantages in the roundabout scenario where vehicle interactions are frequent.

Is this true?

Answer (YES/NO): NO